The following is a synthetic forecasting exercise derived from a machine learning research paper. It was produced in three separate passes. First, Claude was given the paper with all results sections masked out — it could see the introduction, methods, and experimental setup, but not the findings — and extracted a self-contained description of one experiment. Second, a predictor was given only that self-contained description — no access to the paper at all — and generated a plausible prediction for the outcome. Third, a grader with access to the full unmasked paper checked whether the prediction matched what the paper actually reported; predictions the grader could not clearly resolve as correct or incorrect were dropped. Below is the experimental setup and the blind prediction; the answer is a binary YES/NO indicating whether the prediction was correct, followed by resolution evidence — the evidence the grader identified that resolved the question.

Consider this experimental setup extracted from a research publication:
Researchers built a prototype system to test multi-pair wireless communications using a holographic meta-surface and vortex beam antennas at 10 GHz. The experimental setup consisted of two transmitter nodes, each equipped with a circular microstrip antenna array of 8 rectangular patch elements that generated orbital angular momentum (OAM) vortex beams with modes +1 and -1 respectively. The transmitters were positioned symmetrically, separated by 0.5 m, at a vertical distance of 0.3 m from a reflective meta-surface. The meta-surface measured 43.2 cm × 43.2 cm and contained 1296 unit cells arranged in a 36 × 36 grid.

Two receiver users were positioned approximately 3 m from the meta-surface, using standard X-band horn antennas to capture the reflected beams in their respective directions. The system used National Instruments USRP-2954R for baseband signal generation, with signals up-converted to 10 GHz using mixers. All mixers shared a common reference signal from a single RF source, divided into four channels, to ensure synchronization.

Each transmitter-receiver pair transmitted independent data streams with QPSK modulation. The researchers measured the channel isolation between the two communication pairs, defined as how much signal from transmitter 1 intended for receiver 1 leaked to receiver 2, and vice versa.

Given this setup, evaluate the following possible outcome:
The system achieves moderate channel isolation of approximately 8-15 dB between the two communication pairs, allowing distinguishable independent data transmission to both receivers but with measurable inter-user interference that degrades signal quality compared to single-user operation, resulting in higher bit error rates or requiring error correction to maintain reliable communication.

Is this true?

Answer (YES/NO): NO